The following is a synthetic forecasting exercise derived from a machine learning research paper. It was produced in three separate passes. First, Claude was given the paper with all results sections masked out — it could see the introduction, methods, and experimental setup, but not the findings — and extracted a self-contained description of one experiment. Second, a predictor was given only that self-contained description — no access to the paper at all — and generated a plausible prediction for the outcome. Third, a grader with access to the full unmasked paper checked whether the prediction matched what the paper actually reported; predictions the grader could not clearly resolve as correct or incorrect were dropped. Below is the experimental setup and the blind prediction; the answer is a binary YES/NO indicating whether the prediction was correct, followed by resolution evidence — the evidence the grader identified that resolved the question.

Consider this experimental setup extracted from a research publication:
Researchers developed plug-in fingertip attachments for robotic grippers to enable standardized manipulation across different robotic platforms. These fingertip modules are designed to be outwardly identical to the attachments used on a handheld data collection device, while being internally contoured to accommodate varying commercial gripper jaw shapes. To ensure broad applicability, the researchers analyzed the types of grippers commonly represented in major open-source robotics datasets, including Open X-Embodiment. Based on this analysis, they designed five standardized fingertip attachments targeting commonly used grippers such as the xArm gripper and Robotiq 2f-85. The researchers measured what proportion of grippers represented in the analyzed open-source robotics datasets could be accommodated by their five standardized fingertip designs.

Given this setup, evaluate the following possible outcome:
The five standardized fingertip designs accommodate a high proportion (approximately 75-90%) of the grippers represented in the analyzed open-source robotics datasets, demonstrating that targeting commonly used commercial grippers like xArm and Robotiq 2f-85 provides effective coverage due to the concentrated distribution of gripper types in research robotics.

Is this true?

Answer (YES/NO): NO